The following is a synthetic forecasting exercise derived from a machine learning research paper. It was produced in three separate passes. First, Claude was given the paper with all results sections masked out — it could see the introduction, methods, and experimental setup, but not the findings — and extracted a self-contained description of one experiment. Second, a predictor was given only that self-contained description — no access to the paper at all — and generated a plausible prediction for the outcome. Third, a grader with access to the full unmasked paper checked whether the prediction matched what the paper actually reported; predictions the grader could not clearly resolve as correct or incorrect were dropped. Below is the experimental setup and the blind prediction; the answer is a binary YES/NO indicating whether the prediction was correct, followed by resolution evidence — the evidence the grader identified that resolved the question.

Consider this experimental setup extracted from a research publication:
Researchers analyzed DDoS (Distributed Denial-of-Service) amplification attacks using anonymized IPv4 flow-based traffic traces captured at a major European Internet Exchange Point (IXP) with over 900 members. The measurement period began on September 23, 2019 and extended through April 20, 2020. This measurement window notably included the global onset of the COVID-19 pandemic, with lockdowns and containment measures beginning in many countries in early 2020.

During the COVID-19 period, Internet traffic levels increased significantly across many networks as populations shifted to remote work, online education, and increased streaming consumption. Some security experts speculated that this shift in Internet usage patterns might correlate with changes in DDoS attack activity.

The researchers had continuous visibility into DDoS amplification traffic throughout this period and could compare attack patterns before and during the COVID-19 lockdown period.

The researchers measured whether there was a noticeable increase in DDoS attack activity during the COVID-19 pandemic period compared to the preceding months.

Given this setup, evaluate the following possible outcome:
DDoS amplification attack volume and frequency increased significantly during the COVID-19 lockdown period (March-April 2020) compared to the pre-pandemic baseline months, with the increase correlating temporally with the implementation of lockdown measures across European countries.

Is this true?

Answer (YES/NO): NO